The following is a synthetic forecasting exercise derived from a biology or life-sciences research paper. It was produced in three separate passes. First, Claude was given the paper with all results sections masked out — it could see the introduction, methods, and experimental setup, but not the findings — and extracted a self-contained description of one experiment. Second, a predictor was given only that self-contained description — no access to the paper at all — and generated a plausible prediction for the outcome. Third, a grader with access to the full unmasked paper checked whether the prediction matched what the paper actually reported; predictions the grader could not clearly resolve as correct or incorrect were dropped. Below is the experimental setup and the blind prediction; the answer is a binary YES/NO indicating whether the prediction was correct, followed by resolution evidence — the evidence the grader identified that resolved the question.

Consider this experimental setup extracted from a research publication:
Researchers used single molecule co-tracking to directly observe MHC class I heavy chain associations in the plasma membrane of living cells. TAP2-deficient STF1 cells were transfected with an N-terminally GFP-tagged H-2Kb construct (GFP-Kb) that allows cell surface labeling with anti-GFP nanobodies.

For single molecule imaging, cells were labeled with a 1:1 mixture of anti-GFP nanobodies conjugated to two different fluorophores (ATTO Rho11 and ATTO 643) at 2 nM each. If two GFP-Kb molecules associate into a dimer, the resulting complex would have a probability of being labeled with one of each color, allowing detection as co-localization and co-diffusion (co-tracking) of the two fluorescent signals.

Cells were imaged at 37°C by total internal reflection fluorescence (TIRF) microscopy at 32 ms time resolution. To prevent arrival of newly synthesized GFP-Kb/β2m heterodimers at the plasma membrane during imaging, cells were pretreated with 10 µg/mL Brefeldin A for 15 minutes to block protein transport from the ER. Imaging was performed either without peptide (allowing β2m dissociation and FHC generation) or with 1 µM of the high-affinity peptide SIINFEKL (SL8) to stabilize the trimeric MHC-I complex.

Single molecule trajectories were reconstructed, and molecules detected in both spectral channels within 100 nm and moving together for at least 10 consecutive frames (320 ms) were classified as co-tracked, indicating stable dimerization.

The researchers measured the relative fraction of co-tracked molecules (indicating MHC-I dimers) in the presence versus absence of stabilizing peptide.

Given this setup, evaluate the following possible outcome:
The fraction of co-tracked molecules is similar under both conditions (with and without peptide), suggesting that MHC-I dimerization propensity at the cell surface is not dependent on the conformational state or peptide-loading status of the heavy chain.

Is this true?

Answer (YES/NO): NO